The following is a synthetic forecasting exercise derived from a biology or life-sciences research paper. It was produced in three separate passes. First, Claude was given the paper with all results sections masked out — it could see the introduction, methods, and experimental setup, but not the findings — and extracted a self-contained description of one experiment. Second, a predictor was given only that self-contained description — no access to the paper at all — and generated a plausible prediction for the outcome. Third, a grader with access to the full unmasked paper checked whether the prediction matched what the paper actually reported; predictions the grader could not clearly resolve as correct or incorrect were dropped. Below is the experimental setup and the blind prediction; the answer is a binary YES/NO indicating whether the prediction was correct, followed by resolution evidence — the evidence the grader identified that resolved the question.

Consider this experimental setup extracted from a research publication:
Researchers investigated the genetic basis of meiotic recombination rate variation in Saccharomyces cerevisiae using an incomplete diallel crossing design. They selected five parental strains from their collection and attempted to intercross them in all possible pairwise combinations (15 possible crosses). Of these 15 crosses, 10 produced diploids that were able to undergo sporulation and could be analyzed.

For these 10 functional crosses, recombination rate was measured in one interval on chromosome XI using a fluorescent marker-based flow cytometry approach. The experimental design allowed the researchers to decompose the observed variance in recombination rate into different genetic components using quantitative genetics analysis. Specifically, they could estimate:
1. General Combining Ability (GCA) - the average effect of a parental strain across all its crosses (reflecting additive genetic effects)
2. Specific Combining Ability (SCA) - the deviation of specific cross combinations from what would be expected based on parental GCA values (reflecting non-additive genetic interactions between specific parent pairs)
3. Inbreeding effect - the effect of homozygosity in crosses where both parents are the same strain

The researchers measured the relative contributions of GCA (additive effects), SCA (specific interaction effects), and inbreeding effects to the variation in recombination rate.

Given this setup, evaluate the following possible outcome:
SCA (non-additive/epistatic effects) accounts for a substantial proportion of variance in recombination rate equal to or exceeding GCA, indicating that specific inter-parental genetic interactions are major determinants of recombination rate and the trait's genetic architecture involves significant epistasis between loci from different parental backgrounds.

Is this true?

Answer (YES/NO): NO